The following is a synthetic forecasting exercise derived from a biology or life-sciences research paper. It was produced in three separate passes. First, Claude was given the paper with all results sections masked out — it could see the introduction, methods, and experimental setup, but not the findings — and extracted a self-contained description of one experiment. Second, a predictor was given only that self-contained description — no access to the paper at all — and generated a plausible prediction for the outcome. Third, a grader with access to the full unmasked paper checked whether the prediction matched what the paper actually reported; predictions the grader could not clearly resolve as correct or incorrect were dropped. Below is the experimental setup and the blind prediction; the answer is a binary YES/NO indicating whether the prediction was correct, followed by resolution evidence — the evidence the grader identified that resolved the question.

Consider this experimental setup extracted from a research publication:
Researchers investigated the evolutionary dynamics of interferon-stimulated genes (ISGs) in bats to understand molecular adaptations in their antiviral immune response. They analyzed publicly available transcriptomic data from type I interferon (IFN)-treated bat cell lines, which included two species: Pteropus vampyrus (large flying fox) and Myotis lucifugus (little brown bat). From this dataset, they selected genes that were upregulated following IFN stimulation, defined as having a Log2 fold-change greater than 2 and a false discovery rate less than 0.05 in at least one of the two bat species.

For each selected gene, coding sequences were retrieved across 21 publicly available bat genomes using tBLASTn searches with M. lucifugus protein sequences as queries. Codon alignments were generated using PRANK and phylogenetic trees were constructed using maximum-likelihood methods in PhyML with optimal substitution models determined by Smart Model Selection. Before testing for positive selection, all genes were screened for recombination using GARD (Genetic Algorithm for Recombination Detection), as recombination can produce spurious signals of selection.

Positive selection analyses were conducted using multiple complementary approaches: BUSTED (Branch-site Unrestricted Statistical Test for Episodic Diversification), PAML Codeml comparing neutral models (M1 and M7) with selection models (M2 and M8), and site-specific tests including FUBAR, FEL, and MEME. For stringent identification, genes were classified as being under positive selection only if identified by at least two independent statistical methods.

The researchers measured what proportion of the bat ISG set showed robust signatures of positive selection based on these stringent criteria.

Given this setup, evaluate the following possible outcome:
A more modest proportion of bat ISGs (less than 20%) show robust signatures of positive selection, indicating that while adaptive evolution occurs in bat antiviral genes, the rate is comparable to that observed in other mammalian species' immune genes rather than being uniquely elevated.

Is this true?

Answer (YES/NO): NO